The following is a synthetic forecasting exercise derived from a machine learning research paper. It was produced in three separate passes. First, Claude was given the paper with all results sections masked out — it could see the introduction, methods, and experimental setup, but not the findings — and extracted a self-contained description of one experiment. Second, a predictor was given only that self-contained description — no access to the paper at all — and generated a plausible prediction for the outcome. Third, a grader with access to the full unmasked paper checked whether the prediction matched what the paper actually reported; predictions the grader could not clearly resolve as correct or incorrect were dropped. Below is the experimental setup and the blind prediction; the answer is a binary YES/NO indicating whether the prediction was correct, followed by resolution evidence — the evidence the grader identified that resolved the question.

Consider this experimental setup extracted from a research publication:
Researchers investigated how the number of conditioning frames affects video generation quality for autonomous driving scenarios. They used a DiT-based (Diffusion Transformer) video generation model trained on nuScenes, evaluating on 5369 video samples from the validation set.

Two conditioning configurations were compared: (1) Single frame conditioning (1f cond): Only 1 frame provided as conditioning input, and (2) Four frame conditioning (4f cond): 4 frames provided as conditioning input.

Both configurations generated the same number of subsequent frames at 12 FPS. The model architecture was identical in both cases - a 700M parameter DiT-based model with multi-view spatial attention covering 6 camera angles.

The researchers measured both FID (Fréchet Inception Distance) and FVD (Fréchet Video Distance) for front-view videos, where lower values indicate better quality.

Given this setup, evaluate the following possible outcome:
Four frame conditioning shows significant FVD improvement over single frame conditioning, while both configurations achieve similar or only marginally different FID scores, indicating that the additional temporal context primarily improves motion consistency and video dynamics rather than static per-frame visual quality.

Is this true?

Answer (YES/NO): NO